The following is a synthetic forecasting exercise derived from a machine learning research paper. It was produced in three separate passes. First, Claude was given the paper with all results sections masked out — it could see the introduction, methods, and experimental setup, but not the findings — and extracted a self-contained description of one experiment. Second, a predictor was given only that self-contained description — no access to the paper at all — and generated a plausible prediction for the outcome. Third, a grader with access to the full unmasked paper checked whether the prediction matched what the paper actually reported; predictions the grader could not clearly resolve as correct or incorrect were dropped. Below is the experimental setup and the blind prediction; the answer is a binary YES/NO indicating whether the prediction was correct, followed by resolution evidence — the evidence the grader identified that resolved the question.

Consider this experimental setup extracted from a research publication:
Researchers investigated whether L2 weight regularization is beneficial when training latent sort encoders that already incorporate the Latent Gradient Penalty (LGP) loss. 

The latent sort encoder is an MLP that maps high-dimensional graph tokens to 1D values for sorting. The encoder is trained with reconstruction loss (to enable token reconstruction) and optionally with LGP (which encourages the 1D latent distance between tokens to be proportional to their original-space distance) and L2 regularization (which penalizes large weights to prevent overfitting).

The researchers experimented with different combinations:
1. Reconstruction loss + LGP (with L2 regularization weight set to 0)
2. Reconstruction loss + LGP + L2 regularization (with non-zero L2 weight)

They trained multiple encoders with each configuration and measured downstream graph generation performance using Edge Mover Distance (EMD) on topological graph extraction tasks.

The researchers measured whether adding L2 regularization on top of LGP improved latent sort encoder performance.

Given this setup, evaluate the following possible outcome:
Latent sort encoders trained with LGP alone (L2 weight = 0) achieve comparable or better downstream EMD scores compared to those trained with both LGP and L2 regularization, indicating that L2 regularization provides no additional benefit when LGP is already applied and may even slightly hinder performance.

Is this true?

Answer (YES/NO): YES